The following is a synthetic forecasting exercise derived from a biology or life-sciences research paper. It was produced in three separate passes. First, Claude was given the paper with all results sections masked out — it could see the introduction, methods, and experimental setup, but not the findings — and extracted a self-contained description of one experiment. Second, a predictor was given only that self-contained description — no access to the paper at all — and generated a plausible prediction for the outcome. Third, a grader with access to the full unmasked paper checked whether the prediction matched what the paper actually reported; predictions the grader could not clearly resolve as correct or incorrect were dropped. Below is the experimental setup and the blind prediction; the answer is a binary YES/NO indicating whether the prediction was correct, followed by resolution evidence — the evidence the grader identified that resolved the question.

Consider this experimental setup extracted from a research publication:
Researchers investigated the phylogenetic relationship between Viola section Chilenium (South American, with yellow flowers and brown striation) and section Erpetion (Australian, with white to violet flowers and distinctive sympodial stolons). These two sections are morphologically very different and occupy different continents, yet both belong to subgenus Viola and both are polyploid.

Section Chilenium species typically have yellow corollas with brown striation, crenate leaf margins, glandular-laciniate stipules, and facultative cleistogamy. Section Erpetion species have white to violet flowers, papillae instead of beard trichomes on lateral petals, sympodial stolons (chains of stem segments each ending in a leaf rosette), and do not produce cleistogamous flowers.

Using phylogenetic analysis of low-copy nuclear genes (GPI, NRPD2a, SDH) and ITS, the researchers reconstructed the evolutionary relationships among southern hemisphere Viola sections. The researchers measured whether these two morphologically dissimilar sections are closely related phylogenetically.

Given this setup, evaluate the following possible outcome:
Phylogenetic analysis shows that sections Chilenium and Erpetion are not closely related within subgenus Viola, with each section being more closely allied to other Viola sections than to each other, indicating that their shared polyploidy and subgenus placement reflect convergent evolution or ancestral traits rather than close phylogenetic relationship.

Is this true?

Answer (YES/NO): NO